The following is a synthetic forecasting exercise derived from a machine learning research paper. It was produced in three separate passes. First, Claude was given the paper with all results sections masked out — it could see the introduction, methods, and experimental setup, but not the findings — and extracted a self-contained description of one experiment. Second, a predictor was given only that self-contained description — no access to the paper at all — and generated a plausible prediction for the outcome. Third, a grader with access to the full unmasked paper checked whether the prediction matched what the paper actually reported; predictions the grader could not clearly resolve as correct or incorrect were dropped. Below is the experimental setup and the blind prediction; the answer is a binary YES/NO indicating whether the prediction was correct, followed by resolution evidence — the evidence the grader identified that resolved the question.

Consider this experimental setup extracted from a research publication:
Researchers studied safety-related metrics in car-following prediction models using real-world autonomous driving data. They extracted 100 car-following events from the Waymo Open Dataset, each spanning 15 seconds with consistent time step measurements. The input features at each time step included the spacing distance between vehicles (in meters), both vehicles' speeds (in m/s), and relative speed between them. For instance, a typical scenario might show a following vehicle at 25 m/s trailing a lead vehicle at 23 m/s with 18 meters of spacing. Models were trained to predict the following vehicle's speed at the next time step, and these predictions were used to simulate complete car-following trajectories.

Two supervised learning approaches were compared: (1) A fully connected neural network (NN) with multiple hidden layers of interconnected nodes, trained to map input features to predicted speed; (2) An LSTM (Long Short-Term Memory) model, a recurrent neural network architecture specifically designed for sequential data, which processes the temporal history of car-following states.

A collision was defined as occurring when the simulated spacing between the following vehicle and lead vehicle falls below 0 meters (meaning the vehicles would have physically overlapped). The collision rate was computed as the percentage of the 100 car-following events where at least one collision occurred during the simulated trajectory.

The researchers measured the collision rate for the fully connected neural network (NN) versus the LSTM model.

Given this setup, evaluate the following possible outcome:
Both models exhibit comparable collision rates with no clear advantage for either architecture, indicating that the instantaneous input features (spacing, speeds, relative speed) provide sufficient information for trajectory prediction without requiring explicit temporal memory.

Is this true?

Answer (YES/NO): NO